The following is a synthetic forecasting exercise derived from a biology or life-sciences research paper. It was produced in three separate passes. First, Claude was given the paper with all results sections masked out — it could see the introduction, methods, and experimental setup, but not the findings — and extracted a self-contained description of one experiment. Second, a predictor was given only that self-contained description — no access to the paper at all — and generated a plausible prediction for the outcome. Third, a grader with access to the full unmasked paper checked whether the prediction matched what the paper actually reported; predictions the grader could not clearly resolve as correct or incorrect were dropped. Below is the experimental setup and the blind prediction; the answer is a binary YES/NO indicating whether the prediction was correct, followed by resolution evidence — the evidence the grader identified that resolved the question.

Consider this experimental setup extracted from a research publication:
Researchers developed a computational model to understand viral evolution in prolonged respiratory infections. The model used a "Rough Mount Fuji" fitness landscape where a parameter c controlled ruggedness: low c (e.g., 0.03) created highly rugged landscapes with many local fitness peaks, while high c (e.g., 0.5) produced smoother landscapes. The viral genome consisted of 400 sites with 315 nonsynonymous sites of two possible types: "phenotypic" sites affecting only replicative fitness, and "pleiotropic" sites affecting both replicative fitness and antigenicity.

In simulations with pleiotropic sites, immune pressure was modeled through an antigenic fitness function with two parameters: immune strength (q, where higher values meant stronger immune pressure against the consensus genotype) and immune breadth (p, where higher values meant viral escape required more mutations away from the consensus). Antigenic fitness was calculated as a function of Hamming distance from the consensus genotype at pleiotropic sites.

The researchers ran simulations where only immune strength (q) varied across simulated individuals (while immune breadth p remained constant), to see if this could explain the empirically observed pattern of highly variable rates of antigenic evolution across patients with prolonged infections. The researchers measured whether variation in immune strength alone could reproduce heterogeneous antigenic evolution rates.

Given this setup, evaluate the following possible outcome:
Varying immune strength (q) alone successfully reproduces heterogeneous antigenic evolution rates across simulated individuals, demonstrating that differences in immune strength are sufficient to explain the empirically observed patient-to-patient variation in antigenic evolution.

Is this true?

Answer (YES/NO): YES